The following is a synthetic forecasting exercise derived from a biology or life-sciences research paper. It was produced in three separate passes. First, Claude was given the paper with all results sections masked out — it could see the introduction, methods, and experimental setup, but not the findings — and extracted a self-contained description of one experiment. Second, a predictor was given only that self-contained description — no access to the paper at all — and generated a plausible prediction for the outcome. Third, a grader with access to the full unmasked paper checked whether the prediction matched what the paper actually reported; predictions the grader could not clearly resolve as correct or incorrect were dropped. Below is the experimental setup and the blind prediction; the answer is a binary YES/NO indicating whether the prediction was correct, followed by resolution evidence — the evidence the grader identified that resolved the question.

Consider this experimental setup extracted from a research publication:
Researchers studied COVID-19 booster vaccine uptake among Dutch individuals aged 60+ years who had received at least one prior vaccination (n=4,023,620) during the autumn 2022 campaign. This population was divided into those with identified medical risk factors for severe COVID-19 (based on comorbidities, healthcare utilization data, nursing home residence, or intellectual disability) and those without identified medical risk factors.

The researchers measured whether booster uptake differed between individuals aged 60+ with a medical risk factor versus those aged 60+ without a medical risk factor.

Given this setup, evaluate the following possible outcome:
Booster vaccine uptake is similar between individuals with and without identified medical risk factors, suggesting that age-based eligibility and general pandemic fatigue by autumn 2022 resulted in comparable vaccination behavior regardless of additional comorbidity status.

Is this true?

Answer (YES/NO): YES